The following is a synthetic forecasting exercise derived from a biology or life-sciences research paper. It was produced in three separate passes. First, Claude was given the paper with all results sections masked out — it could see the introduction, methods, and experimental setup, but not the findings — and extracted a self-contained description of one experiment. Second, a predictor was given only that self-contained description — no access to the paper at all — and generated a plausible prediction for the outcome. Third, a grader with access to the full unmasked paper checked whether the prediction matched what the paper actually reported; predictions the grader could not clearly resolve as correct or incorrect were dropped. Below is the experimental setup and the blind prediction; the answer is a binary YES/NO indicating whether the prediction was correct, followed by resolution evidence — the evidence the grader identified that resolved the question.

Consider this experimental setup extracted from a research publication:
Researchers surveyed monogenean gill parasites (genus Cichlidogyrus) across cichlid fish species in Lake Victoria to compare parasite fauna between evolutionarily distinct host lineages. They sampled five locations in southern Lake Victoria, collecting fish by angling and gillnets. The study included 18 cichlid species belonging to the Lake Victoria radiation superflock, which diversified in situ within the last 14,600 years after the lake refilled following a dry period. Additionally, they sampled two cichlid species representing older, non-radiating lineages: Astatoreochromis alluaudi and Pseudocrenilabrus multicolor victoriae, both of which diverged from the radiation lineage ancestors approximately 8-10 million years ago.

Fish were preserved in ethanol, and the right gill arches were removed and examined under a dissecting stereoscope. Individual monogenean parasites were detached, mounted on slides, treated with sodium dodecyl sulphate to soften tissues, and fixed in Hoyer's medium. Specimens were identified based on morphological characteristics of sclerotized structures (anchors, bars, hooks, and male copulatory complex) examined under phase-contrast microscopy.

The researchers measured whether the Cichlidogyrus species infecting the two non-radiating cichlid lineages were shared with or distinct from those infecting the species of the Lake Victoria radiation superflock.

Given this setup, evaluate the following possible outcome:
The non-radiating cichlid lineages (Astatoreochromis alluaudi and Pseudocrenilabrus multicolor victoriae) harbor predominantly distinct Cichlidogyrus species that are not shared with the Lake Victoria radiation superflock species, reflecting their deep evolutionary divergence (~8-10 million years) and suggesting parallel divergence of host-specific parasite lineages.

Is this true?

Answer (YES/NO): NO